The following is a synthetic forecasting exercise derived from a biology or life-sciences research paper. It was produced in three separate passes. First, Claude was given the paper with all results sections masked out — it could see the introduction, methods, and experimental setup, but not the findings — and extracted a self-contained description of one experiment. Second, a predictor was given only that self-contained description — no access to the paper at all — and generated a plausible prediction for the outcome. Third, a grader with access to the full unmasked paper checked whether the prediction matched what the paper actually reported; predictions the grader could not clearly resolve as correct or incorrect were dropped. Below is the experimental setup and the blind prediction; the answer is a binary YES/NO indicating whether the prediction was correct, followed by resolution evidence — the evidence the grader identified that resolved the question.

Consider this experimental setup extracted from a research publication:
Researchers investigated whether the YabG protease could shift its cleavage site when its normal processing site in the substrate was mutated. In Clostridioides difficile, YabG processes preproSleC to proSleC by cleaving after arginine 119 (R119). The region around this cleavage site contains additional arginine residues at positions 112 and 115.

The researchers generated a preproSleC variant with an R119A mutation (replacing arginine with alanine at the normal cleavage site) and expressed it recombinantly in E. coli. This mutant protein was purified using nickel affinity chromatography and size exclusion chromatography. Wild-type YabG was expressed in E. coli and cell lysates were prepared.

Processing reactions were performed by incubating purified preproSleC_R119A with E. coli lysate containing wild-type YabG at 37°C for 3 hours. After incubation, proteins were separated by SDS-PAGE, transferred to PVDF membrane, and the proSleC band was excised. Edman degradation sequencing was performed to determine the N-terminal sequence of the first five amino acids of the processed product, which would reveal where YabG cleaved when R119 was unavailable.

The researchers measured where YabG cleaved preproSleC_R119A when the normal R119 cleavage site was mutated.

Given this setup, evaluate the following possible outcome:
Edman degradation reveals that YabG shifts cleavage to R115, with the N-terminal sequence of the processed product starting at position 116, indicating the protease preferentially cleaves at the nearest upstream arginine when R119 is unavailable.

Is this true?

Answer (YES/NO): YES